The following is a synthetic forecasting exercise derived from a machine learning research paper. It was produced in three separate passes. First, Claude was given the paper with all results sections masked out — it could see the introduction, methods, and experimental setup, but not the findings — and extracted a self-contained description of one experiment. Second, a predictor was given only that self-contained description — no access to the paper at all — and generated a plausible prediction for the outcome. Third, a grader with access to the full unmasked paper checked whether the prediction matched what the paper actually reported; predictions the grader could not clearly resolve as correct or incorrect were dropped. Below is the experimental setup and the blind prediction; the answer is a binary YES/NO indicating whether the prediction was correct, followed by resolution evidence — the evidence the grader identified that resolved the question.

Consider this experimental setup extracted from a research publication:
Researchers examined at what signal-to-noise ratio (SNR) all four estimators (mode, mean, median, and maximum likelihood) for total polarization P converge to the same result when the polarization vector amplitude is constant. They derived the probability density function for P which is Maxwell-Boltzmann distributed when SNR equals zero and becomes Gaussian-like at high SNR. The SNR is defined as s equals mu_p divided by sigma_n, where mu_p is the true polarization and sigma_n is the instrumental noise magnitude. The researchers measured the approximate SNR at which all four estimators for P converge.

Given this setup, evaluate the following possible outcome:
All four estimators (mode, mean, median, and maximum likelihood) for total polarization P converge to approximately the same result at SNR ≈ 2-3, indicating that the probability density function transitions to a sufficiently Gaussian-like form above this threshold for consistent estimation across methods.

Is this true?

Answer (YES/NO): YES